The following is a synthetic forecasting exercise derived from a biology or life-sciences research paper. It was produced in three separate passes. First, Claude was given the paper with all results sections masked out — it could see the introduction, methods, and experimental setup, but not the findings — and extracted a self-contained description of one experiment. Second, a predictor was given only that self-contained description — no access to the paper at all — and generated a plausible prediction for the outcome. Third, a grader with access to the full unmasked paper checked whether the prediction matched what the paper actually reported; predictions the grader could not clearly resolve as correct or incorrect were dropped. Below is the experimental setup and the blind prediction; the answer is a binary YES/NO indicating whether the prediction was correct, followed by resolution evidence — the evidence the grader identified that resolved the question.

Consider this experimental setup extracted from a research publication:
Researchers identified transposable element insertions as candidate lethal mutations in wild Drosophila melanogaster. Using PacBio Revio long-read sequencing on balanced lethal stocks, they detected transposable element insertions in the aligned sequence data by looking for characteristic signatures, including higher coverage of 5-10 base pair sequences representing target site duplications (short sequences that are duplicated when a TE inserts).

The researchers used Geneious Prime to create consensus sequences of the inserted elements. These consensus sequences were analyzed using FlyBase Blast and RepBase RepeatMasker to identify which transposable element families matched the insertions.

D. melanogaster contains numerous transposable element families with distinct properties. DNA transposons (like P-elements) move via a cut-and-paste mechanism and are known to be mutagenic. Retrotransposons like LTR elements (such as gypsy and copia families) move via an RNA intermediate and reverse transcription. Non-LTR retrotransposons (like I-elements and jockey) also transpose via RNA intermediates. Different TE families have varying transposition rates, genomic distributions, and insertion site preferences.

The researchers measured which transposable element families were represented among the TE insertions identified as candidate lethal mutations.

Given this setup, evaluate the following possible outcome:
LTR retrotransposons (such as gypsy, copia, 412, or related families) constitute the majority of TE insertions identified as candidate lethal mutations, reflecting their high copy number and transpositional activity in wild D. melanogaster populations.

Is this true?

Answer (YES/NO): NO